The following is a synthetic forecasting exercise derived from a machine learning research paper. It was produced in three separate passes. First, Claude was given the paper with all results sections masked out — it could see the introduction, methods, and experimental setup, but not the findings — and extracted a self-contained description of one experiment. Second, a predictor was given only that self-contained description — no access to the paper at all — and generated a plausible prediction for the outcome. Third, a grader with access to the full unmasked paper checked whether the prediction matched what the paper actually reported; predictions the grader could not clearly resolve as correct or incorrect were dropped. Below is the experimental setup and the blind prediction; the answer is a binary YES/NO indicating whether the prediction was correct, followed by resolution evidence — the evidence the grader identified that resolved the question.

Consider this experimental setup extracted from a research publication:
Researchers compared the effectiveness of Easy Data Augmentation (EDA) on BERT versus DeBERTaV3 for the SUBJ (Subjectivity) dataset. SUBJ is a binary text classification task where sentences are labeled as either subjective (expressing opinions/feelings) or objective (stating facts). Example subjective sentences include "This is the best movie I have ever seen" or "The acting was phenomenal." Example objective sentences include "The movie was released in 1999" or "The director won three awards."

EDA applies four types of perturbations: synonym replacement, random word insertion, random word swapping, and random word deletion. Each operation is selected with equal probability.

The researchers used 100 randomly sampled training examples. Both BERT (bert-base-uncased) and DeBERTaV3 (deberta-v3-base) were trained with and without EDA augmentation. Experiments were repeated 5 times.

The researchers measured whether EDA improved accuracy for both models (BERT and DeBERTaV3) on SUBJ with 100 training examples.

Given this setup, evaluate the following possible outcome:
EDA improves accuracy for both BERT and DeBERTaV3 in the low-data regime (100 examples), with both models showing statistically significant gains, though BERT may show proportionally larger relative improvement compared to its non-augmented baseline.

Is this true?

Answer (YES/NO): NO